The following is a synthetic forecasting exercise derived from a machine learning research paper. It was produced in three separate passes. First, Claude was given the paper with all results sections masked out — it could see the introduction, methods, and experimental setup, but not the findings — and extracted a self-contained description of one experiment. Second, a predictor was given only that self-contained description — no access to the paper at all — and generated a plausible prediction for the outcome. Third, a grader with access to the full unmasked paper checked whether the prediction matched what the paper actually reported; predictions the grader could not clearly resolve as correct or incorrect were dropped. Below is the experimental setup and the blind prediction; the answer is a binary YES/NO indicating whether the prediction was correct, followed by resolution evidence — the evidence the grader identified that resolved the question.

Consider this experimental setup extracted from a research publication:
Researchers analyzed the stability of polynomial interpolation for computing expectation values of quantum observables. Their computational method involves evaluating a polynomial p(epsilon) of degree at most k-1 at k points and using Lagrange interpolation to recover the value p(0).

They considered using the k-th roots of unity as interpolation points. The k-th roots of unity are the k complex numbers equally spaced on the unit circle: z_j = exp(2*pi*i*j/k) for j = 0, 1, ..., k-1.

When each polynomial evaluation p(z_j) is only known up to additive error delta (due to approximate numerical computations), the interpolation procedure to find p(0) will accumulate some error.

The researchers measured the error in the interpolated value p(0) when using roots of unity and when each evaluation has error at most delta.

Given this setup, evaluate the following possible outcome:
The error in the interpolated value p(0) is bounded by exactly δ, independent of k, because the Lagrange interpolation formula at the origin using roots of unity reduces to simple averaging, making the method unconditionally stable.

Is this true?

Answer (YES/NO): YES